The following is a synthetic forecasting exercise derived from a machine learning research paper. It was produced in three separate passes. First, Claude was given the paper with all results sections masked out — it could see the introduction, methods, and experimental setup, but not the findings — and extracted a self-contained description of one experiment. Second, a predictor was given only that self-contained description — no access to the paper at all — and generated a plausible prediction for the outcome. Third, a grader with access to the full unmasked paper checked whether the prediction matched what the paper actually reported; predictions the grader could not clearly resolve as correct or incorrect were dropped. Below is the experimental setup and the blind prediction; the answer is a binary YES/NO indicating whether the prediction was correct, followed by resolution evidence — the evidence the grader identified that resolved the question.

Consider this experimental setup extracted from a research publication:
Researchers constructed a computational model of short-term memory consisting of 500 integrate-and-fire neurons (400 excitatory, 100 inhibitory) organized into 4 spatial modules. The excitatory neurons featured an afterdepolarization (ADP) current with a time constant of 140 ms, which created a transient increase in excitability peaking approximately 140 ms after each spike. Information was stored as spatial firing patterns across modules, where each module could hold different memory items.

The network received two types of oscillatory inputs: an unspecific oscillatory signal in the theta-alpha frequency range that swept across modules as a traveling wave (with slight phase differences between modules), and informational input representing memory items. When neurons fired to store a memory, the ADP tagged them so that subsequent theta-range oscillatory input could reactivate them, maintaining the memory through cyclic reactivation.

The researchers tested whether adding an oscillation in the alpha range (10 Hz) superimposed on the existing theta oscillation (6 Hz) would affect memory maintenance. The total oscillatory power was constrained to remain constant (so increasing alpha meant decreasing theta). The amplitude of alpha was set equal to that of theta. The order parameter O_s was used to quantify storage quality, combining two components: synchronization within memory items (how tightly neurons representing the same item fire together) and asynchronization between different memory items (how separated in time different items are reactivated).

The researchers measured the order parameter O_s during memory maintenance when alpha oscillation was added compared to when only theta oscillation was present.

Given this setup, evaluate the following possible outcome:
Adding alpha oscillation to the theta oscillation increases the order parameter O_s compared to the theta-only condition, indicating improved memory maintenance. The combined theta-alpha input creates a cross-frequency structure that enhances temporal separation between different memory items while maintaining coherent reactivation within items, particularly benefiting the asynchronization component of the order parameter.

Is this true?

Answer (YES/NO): NO